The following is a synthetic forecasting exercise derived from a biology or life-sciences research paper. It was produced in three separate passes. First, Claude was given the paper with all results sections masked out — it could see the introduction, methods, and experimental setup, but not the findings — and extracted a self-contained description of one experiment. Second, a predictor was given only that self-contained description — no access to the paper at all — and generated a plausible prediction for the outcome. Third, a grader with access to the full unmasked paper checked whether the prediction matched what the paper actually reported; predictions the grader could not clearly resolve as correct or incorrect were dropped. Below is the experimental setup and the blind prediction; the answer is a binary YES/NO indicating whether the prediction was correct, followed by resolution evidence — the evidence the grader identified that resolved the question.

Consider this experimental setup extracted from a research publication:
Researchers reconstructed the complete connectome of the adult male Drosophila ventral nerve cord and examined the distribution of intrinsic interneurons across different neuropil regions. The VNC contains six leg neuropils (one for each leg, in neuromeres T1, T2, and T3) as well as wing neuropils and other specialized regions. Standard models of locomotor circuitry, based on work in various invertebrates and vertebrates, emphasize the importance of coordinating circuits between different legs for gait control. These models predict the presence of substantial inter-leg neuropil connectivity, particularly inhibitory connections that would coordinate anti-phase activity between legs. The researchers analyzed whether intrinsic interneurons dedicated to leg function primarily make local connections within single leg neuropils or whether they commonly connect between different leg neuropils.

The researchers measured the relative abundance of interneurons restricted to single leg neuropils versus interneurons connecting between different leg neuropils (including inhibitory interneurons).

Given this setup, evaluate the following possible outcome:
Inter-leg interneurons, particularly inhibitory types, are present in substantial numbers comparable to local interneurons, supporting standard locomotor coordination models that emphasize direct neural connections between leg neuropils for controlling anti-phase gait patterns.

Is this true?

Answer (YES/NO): NO